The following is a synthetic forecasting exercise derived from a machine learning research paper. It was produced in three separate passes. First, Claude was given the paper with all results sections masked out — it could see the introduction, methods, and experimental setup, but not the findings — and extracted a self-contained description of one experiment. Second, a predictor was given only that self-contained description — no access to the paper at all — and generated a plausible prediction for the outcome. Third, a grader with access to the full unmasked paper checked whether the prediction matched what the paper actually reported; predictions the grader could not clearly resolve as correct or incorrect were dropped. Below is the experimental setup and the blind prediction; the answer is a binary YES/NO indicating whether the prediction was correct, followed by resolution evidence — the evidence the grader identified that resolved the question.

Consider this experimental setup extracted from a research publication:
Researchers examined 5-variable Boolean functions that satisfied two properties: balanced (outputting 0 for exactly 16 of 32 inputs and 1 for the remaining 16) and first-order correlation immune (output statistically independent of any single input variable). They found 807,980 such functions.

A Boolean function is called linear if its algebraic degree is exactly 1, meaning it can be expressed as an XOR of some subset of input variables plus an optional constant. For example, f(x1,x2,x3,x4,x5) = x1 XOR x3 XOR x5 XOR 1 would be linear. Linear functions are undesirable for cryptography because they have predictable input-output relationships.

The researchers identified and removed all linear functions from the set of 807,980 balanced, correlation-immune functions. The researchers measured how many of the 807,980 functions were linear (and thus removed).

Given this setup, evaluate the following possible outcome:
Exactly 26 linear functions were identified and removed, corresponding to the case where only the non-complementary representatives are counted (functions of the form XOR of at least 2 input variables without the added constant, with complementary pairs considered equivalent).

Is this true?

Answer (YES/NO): NO